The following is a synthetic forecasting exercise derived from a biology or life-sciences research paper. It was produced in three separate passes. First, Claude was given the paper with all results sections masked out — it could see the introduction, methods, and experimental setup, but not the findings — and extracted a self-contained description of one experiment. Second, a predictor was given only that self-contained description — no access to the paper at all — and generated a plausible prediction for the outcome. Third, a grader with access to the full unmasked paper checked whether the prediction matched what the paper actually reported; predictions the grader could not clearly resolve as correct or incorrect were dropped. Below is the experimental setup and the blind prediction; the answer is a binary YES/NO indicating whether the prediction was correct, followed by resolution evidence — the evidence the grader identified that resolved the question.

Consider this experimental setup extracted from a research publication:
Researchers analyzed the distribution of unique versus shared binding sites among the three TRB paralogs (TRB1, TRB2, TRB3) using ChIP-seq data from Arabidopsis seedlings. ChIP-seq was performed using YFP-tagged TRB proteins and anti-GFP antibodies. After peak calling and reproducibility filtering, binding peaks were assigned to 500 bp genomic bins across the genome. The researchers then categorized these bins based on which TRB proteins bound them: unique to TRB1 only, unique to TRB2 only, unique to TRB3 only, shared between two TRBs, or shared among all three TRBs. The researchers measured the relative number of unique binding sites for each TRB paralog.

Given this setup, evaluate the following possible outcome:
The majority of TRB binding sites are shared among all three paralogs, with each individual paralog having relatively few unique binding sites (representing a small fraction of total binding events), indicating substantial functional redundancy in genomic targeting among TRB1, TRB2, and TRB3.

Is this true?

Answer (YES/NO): NO